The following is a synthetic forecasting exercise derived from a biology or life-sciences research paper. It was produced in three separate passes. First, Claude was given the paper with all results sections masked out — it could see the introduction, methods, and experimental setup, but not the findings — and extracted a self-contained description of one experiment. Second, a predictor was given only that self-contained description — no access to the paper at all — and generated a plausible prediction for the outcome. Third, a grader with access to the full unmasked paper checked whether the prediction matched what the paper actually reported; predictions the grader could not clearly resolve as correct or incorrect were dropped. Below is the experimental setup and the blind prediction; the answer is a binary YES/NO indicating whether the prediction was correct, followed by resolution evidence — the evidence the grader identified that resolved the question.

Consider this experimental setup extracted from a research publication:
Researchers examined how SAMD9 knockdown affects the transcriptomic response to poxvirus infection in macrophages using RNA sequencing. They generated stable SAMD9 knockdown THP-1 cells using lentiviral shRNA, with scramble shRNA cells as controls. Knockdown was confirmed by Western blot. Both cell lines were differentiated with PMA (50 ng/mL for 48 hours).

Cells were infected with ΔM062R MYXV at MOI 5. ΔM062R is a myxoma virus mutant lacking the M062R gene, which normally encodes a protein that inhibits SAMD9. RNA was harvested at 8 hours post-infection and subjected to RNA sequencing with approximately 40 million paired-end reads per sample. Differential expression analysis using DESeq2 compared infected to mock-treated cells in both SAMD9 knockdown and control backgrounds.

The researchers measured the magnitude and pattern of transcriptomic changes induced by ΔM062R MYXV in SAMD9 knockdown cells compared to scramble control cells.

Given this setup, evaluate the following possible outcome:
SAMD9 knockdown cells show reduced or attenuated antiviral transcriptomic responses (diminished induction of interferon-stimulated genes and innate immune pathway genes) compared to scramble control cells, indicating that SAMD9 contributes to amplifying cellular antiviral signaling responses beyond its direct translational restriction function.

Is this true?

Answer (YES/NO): YES